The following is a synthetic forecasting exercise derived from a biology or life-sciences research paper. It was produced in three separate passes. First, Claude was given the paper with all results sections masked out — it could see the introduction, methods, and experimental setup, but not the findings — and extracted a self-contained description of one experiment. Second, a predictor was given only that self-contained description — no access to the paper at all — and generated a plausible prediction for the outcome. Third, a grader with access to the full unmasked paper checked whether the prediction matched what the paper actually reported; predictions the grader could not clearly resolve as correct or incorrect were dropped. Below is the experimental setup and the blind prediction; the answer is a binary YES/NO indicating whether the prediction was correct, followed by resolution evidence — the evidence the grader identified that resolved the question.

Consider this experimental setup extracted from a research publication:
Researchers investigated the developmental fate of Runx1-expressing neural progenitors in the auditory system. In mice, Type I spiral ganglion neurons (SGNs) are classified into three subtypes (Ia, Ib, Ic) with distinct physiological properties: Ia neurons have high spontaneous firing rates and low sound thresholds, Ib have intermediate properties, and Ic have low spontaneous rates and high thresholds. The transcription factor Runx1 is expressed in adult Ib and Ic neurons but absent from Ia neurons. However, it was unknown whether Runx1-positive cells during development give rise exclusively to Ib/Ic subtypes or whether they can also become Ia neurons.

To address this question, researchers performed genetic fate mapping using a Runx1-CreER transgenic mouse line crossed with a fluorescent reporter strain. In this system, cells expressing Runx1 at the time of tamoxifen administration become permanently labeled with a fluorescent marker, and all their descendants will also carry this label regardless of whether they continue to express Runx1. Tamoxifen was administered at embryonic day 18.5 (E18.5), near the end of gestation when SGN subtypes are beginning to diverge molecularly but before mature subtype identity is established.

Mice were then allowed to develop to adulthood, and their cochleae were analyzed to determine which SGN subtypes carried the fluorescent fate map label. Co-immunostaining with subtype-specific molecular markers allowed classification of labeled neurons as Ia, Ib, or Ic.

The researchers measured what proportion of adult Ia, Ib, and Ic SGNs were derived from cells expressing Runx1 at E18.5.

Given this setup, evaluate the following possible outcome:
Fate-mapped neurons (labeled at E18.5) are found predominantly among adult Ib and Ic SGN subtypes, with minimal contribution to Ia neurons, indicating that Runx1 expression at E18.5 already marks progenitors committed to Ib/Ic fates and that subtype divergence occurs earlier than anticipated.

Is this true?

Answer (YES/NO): YES